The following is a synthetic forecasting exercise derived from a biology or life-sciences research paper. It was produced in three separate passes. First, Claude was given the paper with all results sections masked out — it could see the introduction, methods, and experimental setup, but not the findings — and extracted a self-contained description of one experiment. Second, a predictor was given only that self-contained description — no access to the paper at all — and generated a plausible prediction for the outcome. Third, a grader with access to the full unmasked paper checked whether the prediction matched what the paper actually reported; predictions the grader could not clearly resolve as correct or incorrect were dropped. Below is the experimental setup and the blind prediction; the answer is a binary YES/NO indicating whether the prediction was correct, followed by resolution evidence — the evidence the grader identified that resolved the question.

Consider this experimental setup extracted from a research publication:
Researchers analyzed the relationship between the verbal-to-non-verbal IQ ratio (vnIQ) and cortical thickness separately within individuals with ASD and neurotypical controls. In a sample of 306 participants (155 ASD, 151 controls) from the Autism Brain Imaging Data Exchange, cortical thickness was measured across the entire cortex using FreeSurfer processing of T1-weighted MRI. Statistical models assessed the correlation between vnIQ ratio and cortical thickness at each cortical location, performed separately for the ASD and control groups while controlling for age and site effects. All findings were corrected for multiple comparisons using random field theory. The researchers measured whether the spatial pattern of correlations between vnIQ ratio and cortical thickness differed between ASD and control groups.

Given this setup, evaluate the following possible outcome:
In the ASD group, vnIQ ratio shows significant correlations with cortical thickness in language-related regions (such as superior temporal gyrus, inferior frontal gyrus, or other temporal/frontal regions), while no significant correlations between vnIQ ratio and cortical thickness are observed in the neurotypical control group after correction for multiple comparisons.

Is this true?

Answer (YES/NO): NO